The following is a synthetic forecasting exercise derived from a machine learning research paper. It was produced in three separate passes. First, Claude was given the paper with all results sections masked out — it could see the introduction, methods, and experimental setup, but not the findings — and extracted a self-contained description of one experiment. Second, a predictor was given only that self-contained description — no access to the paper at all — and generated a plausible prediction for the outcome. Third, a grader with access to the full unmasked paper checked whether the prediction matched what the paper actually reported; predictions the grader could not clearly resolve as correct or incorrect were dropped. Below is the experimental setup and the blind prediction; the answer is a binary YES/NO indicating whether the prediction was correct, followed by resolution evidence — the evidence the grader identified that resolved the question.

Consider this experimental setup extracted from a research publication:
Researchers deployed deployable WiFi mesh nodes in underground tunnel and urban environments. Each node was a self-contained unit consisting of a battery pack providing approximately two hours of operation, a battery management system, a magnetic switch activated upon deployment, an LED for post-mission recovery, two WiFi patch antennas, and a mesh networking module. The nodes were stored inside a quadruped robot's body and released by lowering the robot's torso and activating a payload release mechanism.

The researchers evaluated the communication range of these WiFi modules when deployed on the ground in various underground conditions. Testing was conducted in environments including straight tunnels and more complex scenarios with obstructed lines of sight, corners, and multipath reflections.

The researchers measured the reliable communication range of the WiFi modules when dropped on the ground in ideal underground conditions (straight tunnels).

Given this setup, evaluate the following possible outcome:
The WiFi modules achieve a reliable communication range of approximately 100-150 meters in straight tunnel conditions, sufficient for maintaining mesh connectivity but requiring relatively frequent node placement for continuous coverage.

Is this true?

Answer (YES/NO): NO